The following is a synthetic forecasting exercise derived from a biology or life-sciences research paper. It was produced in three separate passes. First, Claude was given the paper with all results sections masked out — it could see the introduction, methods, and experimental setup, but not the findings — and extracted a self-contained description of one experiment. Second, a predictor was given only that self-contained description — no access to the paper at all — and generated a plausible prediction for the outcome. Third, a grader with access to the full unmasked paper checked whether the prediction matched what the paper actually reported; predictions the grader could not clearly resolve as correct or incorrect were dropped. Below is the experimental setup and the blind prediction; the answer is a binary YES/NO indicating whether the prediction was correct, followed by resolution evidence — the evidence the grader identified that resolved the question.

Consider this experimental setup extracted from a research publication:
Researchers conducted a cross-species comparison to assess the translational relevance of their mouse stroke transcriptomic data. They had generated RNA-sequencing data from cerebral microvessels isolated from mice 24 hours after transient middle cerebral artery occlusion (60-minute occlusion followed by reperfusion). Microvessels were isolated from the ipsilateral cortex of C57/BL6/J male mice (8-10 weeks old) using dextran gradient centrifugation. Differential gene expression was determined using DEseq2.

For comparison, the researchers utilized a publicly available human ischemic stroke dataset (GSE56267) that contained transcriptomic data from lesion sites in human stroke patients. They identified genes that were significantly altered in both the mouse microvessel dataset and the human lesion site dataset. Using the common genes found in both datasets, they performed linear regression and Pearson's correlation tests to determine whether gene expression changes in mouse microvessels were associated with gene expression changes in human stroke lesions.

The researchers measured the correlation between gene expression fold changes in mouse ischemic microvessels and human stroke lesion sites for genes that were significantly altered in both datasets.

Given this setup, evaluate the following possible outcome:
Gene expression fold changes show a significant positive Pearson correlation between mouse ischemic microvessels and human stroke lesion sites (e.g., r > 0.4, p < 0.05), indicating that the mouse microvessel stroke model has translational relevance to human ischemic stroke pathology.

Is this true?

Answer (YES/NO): YES